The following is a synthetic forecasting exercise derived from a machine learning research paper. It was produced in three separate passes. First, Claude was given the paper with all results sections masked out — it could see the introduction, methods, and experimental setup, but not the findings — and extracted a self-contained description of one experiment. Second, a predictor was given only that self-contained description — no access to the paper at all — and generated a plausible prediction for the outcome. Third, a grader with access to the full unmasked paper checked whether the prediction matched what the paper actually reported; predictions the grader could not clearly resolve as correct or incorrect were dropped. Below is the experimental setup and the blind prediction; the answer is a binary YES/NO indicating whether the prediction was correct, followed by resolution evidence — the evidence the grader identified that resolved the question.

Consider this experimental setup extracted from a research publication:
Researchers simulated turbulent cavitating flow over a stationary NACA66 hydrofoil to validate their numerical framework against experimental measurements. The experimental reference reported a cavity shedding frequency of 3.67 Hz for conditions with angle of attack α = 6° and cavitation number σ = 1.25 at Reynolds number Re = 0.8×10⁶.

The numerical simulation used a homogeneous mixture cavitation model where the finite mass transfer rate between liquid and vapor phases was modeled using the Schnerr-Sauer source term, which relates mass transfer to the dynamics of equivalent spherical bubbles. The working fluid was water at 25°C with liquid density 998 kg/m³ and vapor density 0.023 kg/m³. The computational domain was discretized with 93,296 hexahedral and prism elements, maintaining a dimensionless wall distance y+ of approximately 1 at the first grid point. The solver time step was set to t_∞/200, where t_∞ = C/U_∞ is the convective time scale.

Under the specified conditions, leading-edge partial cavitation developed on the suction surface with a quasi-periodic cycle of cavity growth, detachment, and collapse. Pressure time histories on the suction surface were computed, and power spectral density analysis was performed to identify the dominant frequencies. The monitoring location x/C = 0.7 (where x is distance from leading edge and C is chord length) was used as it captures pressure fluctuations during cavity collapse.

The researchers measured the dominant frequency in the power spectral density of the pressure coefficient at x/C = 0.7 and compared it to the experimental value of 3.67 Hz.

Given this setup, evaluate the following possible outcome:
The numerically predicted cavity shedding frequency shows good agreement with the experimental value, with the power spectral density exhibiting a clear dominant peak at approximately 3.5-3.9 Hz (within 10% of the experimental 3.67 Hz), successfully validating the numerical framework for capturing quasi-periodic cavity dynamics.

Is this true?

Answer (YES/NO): YES